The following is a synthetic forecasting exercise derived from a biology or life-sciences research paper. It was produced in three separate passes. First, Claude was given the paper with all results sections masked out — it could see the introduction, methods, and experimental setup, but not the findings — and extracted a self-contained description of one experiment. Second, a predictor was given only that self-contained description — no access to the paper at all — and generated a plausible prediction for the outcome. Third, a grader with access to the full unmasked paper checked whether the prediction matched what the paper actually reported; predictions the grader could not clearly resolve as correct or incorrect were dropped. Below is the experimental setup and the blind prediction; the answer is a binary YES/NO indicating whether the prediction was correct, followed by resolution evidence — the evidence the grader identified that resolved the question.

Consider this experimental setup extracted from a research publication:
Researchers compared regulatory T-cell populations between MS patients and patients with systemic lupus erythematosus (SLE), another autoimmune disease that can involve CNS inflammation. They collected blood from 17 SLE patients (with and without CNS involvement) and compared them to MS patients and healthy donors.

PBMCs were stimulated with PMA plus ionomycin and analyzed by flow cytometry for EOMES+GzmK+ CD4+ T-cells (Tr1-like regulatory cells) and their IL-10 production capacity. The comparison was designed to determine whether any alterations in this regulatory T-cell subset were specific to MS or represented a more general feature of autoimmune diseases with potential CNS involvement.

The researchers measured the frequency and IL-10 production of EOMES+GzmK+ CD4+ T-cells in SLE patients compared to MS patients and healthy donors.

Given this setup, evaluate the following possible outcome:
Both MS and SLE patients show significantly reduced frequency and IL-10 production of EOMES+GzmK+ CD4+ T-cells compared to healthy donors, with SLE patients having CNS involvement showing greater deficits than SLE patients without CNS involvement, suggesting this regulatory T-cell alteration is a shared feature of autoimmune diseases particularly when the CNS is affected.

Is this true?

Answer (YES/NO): NO